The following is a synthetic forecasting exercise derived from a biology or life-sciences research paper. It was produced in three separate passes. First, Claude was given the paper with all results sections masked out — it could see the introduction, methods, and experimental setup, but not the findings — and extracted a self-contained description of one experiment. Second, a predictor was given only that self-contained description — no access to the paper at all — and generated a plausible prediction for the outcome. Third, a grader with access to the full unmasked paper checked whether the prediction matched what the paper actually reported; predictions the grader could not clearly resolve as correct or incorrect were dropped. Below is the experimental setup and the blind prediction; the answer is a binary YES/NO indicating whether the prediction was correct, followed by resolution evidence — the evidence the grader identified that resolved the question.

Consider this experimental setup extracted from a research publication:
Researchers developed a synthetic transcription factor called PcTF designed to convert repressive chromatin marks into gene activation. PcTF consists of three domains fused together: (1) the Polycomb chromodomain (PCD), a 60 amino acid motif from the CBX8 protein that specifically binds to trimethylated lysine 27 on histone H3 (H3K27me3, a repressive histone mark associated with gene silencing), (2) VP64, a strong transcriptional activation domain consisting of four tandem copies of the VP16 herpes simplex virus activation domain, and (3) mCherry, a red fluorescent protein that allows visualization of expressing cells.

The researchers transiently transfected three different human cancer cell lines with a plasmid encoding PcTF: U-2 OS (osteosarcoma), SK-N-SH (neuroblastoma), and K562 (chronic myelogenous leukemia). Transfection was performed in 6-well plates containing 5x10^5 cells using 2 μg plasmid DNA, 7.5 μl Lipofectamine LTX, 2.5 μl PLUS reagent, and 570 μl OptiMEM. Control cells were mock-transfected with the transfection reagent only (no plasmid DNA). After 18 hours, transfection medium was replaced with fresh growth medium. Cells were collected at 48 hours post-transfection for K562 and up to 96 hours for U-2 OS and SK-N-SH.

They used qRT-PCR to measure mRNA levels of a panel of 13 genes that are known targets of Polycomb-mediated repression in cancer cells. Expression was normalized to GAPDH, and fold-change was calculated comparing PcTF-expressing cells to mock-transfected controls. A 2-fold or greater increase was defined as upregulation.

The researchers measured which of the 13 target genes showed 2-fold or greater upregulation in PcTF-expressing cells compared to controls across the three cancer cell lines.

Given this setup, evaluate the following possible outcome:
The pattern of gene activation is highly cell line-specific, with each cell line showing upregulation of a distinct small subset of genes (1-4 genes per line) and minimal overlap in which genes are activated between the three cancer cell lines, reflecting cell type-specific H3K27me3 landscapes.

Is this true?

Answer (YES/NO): NO